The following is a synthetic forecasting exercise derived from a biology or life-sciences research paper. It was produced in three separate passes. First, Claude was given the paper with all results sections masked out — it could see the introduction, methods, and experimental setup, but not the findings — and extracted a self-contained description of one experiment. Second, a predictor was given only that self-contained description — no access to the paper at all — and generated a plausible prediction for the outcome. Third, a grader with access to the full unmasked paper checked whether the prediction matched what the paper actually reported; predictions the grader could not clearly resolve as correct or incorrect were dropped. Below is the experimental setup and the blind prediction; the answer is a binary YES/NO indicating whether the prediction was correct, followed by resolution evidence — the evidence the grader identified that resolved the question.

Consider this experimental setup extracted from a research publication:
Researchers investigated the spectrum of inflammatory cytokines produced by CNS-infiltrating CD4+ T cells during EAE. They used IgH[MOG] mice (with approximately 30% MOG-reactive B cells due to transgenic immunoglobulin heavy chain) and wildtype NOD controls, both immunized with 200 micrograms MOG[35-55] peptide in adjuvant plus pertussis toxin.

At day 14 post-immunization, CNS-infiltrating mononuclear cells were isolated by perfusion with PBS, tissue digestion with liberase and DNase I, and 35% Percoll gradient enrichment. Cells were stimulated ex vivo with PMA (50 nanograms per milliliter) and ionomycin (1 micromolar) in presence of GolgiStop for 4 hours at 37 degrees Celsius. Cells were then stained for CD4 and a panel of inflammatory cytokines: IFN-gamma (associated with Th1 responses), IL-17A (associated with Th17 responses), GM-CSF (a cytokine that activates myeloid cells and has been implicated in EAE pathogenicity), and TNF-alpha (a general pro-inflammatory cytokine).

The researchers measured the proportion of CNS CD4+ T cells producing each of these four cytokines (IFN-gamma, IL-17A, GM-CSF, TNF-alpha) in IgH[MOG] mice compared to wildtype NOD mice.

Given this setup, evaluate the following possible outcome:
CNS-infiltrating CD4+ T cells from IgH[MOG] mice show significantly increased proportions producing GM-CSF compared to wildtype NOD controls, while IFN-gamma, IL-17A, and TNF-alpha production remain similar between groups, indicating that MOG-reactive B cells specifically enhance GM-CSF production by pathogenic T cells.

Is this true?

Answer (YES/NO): NO